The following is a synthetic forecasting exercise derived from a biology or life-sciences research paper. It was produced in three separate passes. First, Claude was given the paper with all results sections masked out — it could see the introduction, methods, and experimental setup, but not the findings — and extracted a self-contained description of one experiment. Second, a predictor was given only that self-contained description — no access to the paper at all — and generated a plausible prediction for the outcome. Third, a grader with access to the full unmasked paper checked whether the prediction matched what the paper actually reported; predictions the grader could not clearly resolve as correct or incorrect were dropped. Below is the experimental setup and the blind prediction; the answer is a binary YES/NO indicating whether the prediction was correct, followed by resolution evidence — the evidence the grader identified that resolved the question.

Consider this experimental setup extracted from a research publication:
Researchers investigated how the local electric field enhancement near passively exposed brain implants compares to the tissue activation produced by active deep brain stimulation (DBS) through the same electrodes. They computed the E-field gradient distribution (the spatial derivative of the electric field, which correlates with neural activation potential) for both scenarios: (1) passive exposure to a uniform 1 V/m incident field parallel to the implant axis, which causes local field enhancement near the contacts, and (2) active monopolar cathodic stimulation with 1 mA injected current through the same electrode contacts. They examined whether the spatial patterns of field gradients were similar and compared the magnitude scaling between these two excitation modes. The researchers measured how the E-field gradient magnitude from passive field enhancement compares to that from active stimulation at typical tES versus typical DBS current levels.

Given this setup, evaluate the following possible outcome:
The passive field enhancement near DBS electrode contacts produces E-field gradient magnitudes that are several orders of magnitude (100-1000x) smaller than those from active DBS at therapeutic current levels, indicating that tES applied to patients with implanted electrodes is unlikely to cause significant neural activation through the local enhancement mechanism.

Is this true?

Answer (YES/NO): NO